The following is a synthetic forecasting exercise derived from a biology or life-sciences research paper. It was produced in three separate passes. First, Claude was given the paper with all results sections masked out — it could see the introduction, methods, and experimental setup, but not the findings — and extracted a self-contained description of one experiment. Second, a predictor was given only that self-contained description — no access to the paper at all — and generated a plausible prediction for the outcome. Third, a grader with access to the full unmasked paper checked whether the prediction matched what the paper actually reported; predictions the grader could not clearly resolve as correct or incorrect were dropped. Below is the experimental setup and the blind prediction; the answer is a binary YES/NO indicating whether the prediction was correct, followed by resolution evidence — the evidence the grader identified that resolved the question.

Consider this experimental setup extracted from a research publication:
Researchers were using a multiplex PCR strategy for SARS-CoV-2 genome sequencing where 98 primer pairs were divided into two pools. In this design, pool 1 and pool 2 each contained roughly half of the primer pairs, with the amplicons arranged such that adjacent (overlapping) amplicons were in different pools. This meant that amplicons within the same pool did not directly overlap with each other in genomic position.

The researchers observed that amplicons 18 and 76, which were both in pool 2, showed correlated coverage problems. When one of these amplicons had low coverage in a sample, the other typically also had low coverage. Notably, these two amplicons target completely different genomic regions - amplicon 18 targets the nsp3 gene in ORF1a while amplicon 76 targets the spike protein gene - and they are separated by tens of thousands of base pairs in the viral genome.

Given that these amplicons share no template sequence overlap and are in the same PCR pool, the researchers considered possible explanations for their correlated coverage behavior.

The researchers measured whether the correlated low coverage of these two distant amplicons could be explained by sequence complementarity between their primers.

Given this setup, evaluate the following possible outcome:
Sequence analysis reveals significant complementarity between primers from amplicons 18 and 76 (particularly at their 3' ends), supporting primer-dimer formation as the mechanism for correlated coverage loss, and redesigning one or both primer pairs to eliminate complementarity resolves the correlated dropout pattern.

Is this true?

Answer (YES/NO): YES